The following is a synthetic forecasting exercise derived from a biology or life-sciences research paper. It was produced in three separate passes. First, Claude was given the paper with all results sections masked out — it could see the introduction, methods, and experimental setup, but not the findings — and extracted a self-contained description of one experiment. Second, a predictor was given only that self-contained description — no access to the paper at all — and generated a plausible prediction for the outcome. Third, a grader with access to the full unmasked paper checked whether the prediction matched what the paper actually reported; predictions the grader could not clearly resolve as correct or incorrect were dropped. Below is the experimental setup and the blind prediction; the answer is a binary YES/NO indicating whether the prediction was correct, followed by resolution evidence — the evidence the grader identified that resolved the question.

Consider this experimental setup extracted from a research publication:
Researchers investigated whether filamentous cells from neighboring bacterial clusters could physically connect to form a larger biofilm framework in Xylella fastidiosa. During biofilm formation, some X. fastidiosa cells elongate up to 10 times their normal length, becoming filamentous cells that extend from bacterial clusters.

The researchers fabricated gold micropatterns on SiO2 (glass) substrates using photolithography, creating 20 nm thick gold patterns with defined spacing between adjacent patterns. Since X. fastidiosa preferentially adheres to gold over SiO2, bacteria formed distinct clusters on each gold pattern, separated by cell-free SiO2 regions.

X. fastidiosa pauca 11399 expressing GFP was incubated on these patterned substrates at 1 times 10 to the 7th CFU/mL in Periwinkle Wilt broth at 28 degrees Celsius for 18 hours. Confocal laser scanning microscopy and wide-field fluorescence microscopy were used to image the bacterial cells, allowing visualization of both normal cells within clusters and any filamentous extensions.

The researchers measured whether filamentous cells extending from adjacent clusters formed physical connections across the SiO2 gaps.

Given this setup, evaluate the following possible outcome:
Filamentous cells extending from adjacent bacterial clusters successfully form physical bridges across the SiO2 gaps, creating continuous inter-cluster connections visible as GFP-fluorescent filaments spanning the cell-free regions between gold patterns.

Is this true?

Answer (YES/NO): YES